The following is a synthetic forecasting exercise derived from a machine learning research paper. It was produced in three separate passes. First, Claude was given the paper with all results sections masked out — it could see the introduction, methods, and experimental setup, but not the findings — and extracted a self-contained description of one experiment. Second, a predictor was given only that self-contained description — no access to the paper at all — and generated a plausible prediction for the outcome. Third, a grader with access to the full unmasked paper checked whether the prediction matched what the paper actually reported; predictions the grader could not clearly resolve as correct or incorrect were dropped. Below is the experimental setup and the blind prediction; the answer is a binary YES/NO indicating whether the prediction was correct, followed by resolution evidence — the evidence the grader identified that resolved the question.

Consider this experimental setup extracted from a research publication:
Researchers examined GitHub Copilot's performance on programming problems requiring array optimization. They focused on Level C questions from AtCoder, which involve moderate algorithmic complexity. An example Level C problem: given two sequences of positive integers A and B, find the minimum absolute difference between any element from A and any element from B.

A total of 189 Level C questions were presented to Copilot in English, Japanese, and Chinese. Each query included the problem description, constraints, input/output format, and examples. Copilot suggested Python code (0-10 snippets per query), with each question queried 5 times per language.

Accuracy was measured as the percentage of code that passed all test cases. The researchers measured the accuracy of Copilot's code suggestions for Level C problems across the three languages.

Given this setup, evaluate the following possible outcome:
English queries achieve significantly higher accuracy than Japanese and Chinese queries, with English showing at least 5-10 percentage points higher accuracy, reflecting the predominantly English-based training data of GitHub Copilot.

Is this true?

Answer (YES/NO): NO